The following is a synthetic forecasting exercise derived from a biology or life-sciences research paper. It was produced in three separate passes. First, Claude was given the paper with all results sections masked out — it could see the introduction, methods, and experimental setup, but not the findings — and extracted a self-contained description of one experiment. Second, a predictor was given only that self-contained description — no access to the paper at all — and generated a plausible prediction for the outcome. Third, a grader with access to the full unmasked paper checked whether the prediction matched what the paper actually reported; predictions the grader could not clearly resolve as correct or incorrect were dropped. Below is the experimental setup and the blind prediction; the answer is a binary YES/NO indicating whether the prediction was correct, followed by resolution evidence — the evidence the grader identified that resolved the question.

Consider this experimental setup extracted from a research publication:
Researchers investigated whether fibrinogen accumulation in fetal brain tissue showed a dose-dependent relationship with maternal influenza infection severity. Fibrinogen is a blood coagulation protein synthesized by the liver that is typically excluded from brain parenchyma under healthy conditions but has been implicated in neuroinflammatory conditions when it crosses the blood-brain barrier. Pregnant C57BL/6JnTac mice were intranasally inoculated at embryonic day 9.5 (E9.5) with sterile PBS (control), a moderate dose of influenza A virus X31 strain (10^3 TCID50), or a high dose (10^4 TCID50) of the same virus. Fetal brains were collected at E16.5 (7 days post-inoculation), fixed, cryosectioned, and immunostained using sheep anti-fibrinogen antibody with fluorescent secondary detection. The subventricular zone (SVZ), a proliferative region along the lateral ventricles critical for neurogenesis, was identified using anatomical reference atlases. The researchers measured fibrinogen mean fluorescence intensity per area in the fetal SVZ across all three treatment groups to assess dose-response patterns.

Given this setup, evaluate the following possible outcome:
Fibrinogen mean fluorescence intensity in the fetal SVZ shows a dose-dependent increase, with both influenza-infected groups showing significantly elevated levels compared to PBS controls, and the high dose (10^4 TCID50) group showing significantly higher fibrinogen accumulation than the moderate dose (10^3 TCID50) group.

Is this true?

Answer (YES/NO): NO